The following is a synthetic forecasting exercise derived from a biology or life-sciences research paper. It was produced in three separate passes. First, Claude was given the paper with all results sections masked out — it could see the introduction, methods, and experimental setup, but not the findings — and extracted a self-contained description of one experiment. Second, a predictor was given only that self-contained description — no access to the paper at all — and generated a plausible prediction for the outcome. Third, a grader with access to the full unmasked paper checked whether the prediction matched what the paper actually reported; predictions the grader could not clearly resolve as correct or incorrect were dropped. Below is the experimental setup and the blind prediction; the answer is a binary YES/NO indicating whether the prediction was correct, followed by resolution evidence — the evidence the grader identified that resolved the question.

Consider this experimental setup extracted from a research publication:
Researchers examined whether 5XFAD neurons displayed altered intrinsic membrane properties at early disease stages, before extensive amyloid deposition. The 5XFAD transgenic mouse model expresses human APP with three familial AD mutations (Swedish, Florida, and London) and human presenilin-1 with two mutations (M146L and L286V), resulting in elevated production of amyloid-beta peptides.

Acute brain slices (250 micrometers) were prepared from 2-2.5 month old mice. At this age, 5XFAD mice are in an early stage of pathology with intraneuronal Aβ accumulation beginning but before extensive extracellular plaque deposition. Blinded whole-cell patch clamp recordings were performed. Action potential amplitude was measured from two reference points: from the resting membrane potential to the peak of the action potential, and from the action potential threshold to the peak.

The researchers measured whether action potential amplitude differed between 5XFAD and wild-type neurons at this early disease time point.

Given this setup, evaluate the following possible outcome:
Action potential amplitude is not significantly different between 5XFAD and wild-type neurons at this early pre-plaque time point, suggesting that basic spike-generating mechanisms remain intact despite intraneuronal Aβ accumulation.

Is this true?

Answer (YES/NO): NO